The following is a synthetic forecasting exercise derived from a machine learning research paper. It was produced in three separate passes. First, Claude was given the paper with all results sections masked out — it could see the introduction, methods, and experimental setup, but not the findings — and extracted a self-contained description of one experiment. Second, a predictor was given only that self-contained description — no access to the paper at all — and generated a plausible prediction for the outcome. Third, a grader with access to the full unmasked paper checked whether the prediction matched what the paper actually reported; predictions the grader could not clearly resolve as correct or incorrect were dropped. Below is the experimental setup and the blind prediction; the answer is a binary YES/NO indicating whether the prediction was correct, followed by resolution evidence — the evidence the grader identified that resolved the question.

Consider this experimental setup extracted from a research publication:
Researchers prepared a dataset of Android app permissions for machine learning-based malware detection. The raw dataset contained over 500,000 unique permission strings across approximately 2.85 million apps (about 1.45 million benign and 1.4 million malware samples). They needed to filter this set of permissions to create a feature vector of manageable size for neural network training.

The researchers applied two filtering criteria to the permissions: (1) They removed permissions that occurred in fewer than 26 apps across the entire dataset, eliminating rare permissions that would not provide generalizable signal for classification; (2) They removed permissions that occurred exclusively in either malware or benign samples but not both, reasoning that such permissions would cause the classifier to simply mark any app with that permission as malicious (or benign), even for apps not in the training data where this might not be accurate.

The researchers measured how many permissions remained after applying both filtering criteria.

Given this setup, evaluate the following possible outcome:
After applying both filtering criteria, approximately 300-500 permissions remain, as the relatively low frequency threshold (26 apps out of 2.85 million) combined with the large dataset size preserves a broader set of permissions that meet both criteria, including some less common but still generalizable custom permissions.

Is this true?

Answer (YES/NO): NO